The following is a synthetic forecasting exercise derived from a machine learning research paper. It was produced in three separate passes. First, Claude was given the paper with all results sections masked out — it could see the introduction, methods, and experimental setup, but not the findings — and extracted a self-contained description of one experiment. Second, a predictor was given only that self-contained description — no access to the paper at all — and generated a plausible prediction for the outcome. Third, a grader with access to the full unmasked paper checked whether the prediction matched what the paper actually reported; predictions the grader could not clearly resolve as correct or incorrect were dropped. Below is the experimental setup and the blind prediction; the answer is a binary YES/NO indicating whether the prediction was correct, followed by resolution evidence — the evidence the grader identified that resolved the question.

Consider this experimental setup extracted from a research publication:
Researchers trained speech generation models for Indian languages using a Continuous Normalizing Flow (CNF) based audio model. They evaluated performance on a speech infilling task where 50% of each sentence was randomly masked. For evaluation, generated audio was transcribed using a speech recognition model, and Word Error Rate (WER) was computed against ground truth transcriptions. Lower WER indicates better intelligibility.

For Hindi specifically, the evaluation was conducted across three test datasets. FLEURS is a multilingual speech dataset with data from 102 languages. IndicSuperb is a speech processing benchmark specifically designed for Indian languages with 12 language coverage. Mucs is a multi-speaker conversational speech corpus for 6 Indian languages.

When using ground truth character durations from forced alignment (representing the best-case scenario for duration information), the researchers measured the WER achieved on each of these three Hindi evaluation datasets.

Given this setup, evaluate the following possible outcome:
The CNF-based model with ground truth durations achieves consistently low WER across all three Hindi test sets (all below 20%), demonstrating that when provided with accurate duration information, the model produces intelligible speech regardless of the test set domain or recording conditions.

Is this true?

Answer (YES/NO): NO